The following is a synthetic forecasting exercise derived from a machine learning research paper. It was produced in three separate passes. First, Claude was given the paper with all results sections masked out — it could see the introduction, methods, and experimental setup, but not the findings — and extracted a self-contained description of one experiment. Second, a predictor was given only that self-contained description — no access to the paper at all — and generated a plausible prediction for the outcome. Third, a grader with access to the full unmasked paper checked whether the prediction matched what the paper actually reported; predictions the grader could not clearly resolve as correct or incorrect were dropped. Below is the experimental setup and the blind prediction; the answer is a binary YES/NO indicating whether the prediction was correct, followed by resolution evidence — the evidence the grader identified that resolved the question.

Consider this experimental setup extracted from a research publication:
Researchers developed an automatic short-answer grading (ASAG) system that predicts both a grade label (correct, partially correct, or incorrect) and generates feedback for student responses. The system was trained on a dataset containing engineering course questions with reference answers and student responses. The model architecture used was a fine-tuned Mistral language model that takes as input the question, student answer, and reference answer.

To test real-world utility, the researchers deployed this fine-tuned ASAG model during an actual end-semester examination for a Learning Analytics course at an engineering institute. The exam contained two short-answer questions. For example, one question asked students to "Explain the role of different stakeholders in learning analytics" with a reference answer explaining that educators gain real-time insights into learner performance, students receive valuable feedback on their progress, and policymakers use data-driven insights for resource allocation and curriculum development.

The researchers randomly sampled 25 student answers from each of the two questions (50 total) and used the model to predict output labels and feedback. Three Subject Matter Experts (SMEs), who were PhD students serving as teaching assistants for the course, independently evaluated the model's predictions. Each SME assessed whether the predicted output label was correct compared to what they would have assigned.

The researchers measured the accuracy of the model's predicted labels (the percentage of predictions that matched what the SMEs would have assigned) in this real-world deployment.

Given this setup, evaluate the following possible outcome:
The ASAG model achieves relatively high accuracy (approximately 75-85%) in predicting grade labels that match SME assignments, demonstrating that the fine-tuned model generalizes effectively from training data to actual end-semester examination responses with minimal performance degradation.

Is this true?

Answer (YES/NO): NO